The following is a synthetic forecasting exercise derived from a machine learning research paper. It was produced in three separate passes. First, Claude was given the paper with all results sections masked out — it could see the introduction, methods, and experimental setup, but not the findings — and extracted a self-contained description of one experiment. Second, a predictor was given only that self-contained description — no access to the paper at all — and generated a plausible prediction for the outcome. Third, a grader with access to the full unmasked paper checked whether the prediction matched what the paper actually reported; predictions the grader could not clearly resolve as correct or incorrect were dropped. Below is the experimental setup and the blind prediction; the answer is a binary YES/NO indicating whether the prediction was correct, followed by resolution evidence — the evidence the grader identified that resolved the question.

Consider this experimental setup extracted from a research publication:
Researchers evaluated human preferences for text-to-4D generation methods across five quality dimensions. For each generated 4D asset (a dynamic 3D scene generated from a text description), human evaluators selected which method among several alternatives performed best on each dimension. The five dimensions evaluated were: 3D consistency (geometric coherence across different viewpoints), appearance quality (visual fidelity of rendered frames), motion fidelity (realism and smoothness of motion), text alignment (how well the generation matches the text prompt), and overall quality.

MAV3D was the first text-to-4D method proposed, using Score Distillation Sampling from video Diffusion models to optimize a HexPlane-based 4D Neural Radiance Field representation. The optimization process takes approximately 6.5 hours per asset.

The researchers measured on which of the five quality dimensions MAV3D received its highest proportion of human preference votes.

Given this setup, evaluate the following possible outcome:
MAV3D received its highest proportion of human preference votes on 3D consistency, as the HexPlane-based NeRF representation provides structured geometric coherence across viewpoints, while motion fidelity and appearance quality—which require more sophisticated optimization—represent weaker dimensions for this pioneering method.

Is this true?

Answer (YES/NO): NO